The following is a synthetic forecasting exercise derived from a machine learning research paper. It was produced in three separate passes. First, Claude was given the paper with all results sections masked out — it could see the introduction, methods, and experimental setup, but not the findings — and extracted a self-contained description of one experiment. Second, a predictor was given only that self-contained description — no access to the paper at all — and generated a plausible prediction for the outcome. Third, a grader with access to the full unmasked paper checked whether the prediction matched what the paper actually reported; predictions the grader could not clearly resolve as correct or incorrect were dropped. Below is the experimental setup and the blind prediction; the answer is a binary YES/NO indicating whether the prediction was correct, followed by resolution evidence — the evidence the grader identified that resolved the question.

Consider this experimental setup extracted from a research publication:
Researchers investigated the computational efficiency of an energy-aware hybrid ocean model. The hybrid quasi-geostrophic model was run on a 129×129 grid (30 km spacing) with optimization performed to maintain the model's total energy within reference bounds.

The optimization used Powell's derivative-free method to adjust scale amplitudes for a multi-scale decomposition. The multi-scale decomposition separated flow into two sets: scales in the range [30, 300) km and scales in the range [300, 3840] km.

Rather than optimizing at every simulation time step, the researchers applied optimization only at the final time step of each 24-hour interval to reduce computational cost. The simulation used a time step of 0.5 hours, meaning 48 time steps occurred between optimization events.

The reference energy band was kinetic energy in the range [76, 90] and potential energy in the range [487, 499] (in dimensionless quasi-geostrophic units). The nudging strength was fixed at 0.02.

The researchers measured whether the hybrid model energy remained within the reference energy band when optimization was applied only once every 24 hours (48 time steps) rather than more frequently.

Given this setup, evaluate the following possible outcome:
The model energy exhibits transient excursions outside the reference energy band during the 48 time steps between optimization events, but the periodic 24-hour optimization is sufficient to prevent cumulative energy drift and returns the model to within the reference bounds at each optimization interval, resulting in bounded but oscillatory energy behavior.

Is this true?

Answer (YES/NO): NO